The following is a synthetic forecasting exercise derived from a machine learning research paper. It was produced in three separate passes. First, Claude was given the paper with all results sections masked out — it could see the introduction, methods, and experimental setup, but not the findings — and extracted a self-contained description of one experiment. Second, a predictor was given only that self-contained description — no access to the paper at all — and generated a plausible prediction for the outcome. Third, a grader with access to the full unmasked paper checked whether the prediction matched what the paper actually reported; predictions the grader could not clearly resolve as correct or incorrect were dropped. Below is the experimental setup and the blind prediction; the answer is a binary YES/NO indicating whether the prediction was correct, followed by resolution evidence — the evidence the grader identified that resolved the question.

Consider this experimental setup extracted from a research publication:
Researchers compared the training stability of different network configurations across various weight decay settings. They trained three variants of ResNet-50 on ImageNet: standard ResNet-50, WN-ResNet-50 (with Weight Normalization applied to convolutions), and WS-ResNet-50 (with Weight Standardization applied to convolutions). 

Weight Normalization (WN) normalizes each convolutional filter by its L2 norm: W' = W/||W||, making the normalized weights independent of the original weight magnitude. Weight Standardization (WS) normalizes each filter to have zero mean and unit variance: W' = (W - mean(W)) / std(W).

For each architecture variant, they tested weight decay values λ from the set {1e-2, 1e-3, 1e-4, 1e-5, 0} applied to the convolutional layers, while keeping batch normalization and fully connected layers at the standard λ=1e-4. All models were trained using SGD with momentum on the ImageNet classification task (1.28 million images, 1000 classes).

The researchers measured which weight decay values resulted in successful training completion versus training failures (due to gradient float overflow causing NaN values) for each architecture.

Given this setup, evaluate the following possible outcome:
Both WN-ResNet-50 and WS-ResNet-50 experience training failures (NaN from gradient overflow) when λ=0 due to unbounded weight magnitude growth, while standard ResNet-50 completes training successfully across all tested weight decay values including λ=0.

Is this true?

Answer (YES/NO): NO